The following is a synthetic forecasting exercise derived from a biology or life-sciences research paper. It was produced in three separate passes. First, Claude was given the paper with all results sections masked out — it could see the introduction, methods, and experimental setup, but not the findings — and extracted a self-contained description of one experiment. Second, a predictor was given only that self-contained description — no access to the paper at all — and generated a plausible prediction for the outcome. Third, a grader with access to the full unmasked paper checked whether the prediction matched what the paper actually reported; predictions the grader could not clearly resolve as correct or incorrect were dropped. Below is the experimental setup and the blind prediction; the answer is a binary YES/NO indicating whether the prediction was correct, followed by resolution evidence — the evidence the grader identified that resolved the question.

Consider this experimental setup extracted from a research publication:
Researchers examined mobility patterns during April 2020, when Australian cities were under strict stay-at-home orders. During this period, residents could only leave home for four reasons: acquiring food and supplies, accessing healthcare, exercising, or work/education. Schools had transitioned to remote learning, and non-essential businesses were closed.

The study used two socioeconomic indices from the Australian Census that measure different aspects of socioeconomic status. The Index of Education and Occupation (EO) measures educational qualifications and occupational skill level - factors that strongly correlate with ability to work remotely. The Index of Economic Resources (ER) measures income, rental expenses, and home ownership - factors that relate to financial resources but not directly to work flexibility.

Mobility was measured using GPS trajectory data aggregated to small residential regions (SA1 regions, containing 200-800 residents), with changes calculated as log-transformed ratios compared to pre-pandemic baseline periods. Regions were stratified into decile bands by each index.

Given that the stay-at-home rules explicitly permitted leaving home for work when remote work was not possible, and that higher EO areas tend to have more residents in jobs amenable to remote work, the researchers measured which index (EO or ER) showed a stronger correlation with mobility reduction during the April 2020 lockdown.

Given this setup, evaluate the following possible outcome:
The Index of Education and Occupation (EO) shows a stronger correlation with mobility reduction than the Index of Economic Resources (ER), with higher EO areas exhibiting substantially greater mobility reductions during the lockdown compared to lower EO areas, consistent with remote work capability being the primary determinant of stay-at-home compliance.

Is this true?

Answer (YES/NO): YES